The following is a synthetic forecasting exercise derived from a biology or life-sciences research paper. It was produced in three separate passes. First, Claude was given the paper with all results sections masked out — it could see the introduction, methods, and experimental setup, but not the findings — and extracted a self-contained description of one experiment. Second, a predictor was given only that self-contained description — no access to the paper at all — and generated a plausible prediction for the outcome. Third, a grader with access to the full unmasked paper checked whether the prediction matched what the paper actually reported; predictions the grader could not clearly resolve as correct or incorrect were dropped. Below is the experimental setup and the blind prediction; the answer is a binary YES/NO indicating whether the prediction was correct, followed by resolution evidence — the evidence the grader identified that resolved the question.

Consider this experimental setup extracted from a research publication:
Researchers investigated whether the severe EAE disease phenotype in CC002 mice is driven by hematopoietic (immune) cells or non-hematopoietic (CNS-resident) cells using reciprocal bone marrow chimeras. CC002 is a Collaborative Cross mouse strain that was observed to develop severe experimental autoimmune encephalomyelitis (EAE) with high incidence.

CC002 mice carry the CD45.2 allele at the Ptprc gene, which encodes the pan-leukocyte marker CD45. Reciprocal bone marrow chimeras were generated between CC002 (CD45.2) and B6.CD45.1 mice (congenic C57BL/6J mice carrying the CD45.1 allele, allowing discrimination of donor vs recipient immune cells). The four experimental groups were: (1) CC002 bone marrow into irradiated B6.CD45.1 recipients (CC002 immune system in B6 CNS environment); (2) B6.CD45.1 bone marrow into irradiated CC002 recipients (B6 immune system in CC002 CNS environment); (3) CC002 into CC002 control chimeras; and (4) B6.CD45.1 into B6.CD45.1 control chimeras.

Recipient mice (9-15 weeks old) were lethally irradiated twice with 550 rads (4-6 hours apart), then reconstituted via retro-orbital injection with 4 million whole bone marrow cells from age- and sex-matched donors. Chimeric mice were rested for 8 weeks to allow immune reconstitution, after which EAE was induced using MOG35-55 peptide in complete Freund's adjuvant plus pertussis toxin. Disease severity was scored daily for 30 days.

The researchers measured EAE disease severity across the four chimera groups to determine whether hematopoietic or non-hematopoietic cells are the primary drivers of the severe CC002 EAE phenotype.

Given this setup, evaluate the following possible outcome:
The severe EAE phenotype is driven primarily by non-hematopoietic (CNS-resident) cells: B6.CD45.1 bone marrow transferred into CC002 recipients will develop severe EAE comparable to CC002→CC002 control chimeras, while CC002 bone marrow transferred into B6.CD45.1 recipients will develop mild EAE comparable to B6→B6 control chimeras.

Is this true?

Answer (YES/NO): NO